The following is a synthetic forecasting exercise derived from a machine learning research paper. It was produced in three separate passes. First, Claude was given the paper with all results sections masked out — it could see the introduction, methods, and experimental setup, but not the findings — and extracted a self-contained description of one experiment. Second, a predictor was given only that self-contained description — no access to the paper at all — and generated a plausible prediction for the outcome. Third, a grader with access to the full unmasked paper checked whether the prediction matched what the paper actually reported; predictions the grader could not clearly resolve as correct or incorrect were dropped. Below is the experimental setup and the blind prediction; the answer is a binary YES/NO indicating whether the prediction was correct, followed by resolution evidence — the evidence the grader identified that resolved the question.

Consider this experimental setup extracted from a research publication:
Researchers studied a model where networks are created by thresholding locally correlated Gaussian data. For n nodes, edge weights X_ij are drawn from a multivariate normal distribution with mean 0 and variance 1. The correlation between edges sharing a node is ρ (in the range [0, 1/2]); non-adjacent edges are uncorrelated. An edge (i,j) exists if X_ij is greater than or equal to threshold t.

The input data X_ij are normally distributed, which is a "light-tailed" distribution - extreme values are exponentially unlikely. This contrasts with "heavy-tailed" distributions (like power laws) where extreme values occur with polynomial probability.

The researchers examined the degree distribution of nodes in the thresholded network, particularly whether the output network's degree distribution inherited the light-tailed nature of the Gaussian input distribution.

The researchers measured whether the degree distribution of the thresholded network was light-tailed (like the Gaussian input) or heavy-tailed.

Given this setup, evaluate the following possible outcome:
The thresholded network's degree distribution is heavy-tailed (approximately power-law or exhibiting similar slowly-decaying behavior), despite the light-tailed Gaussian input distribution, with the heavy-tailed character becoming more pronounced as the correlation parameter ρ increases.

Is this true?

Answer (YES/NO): YES